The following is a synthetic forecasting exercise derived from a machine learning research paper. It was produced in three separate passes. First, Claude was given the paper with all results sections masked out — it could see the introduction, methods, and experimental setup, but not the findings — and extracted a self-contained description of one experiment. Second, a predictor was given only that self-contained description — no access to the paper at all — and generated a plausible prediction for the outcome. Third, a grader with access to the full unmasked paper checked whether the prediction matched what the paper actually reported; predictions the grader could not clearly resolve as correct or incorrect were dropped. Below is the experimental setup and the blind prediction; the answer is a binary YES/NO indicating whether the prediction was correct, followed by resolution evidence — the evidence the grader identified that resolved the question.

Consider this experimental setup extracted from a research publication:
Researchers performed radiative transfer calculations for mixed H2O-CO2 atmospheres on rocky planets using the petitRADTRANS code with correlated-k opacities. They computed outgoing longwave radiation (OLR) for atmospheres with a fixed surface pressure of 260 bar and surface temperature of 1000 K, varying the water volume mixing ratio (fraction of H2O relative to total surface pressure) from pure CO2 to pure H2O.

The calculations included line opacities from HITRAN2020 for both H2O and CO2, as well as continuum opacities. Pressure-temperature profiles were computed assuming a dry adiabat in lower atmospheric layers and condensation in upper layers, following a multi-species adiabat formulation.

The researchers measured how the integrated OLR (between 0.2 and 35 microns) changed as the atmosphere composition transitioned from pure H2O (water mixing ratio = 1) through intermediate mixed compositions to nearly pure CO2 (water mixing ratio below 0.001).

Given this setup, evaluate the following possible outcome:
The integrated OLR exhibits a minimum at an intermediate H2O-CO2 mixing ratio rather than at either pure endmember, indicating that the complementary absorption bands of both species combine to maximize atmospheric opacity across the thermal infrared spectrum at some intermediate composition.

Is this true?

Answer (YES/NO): NO